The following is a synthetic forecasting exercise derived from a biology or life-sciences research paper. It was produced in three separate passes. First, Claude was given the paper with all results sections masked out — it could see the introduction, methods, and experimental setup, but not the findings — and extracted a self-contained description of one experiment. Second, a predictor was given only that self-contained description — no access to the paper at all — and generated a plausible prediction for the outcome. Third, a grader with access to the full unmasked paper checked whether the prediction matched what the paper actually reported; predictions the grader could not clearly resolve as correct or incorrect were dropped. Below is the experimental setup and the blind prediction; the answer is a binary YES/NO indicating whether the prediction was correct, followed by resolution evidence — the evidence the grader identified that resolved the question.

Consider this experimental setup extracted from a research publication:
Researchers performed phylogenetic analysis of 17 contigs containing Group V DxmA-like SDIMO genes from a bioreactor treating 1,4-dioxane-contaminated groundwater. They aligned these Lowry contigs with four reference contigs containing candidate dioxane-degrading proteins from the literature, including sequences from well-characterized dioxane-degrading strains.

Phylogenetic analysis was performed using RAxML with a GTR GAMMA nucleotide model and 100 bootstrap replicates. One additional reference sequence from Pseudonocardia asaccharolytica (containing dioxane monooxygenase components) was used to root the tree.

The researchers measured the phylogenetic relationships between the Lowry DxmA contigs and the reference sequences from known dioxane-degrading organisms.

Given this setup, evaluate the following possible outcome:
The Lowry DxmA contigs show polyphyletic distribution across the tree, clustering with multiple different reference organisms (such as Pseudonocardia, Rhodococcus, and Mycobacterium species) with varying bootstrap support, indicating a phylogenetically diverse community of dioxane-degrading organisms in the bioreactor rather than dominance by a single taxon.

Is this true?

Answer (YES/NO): NO